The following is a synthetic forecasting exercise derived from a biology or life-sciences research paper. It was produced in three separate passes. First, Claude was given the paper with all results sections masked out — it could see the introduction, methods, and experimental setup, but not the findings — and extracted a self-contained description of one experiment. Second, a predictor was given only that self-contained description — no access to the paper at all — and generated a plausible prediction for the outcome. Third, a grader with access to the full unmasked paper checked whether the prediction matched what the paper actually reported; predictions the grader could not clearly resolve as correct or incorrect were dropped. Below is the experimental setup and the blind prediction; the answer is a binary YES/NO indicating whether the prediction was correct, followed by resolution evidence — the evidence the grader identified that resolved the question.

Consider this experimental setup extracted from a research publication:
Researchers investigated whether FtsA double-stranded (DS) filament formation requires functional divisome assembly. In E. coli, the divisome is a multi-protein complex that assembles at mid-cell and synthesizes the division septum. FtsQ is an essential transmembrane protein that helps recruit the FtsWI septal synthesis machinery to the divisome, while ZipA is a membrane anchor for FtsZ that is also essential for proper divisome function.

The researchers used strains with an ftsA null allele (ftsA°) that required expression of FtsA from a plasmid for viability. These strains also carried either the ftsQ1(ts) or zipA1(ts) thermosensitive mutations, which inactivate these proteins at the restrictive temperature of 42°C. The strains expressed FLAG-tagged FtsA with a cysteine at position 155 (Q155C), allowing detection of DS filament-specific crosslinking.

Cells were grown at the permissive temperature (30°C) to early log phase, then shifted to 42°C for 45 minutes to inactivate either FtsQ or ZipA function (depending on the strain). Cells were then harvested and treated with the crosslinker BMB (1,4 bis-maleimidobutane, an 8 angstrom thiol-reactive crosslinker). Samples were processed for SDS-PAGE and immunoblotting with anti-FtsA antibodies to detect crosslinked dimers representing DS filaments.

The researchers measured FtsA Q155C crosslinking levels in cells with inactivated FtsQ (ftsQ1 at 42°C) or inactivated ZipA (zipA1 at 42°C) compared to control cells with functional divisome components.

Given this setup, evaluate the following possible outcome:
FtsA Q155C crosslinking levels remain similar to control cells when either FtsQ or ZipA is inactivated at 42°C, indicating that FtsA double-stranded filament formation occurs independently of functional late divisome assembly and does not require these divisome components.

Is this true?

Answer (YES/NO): NO